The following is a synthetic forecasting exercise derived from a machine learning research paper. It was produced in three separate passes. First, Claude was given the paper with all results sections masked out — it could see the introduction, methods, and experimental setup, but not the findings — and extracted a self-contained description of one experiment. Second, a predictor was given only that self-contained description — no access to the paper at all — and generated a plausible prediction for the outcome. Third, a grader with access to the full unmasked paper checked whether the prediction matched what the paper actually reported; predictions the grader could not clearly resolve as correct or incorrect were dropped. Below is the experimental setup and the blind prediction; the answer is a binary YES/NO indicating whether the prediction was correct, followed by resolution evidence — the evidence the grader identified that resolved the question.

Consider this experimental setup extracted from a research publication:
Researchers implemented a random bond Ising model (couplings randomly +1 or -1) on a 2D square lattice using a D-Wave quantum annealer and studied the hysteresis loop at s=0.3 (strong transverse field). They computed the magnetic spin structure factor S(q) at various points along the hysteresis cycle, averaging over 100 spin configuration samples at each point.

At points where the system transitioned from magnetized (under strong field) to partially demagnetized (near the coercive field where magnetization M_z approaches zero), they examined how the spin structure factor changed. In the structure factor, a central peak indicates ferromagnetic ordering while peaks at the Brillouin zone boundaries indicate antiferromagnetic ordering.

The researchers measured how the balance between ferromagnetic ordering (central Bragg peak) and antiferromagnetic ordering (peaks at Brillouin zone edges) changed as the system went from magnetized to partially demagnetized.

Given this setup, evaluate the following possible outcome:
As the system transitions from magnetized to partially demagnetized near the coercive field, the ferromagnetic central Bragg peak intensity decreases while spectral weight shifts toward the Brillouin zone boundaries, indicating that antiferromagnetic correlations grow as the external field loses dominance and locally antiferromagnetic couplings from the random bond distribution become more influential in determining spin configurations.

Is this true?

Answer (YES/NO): YES